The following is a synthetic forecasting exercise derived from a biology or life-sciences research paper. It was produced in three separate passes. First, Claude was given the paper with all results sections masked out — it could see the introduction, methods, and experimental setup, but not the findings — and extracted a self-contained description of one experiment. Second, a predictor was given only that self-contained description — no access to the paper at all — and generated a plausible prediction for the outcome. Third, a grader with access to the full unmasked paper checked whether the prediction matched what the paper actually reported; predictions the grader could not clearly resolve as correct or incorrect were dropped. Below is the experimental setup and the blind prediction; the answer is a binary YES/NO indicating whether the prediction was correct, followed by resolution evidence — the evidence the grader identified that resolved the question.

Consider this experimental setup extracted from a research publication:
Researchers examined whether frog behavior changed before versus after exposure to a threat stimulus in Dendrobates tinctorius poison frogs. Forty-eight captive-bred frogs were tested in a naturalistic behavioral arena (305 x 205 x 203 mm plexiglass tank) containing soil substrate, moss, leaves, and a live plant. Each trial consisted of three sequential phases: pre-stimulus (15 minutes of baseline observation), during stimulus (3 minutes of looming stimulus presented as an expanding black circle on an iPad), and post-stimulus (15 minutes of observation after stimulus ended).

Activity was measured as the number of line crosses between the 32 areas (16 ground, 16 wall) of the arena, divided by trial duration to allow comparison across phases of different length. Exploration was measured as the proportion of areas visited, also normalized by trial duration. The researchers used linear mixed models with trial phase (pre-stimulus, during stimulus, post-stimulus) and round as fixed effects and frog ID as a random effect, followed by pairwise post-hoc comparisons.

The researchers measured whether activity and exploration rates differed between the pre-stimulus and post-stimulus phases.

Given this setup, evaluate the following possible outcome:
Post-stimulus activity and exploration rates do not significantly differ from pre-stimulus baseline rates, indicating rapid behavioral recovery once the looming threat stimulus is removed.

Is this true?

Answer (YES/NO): YES